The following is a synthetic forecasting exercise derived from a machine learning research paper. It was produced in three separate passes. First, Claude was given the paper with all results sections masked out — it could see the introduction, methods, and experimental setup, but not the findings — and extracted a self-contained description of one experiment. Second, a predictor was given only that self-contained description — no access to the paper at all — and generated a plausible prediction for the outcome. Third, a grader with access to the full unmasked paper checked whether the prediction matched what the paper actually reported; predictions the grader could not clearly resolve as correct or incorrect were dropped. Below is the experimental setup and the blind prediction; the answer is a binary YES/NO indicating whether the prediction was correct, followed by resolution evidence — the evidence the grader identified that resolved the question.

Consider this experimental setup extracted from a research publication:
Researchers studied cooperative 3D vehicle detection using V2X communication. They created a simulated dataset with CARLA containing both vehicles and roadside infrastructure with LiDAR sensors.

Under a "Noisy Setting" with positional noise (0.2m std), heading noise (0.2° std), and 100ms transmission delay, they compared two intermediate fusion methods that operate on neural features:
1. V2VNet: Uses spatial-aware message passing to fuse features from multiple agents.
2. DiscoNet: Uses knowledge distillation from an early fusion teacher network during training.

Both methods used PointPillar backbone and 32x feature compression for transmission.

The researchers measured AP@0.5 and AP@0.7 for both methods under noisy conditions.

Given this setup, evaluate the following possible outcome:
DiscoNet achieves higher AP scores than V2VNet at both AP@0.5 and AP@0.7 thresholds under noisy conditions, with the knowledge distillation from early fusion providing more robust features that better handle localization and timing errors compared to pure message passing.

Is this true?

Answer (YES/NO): YES